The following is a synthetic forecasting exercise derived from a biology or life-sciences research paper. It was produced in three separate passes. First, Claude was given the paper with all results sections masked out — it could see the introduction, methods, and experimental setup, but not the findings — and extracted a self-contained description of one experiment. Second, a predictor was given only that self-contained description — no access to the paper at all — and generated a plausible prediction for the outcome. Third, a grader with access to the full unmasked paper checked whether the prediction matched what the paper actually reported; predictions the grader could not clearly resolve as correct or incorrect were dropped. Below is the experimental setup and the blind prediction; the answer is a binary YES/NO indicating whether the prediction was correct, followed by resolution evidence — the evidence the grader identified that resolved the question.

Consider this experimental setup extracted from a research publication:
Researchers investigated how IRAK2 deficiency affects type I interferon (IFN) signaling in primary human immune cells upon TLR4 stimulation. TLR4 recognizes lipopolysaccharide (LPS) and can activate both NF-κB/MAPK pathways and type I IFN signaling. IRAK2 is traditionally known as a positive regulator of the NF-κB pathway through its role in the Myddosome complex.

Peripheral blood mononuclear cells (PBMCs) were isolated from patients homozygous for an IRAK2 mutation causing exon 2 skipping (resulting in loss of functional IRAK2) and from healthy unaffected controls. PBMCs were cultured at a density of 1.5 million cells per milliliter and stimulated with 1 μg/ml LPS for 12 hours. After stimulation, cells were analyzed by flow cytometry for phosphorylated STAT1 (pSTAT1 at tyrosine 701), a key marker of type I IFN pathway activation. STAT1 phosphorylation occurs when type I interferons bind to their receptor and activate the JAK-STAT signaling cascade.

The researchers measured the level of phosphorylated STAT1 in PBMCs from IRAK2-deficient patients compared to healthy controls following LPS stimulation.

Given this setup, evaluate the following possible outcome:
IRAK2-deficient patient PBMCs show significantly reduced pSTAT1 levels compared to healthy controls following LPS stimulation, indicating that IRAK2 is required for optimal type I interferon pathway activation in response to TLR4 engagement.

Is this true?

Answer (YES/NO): NO